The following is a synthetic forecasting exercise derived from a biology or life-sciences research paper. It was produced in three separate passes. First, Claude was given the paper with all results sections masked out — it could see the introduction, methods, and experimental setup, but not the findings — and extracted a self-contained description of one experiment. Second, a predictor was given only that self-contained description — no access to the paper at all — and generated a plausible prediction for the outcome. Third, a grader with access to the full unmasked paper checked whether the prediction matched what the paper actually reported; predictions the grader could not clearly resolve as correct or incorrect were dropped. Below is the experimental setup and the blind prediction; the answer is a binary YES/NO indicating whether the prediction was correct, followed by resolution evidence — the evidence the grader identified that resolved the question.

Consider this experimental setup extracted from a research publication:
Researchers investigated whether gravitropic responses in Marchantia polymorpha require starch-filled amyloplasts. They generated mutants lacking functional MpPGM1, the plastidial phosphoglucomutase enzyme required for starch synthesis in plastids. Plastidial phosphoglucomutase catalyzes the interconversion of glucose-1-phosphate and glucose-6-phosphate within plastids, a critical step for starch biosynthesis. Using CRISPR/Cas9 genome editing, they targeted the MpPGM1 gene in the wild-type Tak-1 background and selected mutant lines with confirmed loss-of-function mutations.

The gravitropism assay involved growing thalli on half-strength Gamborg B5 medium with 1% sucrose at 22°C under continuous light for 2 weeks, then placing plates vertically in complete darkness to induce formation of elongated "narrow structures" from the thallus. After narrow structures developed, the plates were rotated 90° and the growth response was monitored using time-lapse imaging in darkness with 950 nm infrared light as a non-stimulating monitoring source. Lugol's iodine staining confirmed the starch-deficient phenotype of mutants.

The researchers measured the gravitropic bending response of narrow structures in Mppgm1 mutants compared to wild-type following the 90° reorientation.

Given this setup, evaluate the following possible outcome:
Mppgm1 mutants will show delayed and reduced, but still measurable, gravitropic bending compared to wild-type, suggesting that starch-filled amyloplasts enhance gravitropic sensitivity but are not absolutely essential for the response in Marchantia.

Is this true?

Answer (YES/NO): YES